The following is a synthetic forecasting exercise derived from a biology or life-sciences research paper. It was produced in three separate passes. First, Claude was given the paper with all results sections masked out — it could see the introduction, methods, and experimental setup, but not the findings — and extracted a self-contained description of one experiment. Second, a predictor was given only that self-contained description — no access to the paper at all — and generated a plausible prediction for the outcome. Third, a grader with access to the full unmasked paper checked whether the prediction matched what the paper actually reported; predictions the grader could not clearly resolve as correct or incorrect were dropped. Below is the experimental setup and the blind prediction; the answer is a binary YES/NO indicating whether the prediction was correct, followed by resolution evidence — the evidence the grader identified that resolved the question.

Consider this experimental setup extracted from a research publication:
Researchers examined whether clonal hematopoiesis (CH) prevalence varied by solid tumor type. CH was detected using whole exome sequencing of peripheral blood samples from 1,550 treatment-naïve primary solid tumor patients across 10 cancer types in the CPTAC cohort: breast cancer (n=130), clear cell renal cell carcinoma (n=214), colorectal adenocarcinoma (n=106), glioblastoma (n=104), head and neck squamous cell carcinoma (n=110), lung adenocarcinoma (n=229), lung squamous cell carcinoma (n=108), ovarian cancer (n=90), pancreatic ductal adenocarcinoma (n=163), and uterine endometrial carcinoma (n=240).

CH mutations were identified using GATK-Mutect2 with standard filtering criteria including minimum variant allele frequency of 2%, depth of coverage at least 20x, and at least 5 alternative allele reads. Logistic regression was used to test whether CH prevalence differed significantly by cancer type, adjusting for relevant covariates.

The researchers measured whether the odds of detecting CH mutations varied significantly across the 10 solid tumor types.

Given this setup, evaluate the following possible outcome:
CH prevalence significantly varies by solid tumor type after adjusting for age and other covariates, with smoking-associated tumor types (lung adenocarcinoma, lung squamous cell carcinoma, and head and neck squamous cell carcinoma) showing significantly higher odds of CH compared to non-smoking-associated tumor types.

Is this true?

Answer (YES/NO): NO